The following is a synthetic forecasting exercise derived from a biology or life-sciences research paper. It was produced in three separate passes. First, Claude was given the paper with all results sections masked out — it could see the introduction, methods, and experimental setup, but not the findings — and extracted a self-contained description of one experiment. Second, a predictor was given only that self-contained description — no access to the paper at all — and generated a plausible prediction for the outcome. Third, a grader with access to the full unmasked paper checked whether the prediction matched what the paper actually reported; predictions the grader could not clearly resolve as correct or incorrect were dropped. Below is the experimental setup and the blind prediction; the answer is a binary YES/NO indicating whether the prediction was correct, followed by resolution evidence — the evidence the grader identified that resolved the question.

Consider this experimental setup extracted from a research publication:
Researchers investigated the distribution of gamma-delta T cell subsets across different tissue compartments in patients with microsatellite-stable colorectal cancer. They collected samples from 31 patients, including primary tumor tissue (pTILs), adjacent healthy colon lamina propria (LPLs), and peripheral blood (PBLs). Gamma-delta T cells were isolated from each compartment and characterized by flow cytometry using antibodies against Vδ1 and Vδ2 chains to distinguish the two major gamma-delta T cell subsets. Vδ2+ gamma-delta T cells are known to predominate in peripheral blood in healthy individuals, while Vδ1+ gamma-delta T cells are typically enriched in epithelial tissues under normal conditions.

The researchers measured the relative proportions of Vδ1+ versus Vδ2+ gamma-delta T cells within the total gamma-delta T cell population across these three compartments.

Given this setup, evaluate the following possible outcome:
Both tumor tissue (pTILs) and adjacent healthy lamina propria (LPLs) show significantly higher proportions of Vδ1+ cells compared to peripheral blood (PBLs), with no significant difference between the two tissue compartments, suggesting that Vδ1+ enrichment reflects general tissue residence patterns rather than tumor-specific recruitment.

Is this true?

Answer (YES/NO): NO